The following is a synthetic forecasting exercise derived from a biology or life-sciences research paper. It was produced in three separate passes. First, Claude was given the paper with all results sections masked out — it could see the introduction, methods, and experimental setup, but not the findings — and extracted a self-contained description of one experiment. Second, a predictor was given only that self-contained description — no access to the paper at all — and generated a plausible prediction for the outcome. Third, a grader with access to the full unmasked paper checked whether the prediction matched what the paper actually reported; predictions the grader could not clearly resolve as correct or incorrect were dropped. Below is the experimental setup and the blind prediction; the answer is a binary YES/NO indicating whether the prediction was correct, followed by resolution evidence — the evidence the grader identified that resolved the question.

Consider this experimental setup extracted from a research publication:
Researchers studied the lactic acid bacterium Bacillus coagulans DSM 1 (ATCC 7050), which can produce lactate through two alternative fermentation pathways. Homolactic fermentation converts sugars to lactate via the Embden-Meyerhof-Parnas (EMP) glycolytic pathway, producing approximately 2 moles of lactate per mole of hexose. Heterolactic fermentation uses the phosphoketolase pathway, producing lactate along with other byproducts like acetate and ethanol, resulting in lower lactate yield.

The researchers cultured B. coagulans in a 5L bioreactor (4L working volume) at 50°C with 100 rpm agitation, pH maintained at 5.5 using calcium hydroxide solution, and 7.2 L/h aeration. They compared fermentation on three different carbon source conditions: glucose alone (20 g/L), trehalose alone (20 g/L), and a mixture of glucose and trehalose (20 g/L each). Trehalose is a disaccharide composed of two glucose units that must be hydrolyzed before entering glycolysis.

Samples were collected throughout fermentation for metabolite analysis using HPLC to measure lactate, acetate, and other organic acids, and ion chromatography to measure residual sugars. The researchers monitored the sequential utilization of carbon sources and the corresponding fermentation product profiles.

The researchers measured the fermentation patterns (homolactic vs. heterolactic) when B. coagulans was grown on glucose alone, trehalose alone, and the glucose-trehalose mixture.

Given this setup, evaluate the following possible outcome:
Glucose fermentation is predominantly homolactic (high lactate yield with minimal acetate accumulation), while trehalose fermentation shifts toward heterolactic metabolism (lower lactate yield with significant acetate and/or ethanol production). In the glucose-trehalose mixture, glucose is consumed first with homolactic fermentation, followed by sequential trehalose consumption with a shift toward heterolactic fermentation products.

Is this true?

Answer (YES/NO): NO